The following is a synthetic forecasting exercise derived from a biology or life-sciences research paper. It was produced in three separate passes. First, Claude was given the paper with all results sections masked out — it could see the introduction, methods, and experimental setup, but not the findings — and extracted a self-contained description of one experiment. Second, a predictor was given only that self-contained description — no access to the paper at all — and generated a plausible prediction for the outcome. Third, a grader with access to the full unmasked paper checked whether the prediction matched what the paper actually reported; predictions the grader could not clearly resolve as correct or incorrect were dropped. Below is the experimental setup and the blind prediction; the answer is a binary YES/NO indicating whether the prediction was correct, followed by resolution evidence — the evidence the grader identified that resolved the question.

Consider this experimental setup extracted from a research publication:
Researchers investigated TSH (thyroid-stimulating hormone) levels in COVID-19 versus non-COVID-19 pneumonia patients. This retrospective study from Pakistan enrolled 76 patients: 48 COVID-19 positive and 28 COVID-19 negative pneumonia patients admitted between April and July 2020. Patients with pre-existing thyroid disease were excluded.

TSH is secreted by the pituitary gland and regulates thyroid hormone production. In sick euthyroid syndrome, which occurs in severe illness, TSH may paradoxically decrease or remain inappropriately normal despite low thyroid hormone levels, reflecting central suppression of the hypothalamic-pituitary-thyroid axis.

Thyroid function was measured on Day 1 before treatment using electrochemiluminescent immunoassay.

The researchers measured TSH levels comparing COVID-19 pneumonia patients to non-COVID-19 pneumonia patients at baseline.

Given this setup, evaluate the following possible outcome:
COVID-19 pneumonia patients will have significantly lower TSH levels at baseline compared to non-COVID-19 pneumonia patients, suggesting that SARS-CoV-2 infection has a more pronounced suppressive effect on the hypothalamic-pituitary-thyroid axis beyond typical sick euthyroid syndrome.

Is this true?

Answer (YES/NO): NO